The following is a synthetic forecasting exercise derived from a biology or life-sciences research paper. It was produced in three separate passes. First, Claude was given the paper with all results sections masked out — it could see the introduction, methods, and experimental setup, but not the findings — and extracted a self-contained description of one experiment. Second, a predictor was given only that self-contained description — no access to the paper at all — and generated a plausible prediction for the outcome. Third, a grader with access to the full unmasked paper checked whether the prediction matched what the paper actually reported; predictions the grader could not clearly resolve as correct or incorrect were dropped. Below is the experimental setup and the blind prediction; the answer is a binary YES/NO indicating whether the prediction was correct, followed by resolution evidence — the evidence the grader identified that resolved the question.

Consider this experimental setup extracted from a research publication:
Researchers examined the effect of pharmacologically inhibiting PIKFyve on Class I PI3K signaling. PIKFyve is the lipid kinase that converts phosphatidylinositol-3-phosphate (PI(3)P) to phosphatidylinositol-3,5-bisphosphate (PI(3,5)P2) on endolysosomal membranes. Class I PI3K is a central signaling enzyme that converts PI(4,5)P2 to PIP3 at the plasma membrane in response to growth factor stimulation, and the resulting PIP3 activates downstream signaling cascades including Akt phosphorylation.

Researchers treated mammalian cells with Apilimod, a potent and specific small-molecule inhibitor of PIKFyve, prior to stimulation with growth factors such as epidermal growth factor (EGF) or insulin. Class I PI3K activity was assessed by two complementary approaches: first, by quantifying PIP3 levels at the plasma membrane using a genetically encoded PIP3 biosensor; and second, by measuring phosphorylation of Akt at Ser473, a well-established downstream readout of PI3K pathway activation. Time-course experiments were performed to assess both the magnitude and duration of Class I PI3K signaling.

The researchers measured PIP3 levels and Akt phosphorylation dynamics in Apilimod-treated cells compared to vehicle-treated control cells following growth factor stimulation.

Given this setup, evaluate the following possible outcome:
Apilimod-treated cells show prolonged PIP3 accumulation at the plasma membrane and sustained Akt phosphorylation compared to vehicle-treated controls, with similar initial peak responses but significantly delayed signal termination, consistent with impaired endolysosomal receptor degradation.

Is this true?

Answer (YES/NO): NO